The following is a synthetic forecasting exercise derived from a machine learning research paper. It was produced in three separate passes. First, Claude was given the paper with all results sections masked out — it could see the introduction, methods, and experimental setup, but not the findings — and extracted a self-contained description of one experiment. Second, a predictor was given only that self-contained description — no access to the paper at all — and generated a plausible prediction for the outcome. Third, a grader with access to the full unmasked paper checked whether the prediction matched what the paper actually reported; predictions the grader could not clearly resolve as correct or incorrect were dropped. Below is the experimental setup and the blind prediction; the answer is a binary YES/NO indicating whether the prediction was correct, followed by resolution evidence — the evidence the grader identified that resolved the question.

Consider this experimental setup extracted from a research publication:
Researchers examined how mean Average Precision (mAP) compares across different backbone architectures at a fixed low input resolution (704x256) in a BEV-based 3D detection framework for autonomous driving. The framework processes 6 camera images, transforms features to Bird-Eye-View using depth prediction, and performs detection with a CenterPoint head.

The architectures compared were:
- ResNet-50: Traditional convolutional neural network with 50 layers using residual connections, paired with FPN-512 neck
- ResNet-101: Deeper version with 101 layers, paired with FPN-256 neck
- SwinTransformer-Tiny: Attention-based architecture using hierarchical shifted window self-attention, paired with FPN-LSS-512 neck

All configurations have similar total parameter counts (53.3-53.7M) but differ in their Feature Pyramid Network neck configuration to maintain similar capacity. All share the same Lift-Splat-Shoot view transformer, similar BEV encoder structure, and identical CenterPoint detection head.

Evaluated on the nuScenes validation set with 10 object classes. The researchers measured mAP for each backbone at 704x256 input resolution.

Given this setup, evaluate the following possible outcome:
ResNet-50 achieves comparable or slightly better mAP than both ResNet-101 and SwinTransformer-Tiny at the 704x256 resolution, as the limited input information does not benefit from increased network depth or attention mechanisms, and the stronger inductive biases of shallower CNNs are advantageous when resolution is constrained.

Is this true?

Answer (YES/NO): NO